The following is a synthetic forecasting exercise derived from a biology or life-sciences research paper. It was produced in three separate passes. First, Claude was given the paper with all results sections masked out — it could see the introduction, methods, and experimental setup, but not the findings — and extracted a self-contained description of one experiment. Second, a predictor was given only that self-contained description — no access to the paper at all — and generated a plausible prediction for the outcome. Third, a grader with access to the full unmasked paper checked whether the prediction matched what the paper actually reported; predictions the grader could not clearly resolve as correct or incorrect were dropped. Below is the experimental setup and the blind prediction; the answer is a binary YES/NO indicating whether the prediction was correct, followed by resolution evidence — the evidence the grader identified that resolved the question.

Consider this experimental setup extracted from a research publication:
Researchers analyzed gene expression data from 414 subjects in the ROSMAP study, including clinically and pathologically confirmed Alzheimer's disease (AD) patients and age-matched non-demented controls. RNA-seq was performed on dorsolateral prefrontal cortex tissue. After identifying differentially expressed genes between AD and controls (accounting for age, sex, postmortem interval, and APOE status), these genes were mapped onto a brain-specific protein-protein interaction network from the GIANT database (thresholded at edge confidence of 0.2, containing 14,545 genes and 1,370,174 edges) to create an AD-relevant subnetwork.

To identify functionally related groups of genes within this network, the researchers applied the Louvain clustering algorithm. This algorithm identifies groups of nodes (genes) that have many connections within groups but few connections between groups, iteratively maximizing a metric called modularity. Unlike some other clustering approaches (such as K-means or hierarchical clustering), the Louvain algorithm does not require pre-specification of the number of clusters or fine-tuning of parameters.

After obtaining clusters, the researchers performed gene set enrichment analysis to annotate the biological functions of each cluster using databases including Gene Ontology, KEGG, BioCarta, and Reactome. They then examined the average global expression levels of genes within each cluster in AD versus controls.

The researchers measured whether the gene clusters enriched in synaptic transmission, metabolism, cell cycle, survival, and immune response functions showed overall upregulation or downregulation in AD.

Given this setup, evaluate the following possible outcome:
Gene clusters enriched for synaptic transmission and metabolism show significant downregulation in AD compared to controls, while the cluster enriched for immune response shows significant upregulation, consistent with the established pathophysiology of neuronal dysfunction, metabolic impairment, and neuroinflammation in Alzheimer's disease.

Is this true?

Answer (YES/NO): NO